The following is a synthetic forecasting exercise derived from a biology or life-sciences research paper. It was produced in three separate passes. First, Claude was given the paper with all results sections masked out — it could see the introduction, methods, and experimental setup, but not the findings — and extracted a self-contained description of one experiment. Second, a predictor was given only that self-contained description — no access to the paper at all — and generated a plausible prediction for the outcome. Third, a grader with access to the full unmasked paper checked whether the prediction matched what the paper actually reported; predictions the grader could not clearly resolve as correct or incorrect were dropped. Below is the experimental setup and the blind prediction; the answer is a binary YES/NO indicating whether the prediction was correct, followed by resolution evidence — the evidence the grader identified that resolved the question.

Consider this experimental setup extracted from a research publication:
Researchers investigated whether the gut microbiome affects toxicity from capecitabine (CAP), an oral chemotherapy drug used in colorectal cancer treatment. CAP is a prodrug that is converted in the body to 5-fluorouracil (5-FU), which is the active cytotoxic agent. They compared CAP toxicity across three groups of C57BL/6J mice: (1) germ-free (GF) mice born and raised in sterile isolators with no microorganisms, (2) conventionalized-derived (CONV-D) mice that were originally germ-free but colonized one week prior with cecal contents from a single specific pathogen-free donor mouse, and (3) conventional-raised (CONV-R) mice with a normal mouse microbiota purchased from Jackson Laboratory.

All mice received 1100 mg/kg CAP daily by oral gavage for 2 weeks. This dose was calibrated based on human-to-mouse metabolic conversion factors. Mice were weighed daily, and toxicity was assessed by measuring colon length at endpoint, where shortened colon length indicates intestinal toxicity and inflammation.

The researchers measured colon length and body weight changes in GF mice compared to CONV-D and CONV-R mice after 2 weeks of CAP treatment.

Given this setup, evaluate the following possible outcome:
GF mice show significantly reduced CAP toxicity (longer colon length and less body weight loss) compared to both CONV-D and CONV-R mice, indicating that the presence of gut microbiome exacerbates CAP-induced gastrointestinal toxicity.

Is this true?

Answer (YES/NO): NO